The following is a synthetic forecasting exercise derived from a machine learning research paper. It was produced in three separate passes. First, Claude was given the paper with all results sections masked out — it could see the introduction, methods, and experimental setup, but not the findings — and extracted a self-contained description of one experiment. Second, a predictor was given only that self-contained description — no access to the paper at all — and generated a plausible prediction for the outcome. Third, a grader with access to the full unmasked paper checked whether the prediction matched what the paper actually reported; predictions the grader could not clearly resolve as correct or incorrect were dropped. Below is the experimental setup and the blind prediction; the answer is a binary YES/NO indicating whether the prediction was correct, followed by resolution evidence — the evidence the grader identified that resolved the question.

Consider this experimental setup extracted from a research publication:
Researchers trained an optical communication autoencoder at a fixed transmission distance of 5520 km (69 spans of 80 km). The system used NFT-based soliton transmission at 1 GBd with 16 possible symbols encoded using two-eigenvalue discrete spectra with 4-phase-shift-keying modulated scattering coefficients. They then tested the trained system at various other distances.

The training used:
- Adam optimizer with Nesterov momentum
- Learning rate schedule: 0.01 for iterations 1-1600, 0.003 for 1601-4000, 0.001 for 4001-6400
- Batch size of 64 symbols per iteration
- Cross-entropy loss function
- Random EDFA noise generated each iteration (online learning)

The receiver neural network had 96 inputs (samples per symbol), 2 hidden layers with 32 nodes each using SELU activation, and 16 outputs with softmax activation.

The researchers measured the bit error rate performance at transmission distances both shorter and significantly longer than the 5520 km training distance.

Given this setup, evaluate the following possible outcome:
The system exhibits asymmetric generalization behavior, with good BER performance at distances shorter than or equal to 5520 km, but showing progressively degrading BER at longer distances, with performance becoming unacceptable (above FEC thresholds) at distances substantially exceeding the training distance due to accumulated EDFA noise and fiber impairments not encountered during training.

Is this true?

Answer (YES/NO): NO